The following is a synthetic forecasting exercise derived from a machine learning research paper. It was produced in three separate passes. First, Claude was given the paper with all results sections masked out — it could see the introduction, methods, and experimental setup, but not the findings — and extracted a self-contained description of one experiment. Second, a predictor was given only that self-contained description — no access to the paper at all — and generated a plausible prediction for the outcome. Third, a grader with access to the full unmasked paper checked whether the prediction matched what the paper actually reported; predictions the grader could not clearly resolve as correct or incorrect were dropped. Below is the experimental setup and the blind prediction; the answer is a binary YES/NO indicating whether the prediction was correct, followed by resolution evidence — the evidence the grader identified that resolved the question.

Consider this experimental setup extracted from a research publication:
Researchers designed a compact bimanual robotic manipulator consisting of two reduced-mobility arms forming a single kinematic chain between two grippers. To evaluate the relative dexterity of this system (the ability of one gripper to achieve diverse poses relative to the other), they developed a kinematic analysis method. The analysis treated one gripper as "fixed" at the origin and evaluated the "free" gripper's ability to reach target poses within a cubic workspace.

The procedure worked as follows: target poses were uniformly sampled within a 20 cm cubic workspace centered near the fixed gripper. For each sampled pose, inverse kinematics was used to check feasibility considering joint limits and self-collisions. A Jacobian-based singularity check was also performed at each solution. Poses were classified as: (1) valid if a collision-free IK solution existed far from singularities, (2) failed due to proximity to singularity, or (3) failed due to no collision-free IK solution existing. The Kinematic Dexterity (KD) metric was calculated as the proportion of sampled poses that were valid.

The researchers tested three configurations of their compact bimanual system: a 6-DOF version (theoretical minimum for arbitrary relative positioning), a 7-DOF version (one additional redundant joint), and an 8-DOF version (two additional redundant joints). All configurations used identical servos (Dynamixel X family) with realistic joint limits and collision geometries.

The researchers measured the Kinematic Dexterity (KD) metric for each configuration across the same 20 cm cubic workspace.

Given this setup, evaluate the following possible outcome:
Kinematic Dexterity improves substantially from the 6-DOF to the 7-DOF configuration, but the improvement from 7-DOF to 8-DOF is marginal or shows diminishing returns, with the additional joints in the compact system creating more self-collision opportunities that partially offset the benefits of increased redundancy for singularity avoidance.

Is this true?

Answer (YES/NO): NO